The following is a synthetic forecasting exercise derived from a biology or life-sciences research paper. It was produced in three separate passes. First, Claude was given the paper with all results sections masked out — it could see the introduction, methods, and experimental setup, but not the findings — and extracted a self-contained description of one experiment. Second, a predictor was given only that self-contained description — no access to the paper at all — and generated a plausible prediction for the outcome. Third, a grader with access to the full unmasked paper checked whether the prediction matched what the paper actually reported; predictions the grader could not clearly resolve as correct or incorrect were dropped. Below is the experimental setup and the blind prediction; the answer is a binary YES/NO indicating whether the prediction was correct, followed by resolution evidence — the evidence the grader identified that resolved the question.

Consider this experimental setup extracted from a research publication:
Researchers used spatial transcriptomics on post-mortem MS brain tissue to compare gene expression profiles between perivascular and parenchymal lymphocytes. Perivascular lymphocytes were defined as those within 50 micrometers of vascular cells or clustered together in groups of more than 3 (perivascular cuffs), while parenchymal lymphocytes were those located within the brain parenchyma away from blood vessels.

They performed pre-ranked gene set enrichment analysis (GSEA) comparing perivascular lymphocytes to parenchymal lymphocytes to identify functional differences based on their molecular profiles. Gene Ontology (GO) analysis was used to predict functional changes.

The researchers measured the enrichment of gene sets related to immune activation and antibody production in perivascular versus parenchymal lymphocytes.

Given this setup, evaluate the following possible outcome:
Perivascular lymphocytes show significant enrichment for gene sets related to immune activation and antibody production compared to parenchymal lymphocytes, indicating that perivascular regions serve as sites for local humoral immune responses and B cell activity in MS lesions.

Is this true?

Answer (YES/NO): YES